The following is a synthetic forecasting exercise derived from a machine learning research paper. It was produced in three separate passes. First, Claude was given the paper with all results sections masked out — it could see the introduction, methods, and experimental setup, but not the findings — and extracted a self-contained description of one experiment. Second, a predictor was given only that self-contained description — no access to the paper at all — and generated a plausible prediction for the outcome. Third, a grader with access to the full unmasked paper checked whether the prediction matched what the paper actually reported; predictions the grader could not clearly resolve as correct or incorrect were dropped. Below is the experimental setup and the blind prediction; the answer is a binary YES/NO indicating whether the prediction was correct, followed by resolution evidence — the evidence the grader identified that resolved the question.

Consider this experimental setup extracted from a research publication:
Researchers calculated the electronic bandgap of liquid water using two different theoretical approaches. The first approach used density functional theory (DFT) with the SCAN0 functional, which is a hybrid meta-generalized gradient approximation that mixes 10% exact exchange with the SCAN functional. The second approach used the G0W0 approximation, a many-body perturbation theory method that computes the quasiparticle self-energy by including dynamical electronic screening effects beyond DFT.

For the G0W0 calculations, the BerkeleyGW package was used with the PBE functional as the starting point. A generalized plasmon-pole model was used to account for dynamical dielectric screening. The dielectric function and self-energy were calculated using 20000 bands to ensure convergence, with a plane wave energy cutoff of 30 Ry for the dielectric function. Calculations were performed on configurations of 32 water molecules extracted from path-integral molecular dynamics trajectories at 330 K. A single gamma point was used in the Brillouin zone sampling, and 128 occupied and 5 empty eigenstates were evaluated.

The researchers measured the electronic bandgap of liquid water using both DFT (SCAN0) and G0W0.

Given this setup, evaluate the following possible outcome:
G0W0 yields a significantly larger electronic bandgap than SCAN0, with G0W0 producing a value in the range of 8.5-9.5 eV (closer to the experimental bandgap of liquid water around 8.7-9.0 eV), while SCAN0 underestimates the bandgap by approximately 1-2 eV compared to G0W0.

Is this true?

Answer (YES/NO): NO